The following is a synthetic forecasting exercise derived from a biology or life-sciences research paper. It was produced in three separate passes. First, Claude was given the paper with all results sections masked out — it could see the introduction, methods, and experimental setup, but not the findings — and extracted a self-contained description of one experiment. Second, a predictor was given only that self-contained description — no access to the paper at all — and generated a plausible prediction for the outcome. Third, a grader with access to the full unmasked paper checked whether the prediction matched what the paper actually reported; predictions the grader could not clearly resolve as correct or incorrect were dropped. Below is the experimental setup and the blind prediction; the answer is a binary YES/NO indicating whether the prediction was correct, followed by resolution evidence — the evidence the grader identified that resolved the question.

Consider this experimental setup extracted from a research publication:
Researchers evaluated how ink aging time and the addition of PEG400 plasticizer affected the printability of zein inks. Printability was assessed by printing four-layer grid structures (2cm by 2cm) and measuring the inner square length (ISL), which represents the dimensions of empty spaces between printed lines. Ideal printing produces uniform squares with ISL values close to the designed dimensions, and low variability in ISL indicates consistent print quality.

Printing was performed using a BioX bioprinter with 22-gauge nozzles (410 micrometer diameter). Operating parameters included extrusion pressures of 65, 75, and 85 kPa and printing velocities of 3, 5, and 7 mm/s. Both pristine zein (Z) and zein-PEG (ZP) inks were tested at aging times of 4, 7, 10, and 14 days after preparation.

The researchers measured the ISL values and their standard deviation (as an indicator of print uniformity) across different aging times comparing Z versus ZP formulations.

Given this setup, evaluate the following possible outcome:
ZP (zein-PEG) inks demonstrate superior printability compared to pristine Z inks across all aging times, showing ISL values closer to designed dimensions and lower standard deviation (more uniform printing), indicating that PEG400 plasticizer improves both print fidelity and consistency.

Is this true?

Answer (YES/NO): NO